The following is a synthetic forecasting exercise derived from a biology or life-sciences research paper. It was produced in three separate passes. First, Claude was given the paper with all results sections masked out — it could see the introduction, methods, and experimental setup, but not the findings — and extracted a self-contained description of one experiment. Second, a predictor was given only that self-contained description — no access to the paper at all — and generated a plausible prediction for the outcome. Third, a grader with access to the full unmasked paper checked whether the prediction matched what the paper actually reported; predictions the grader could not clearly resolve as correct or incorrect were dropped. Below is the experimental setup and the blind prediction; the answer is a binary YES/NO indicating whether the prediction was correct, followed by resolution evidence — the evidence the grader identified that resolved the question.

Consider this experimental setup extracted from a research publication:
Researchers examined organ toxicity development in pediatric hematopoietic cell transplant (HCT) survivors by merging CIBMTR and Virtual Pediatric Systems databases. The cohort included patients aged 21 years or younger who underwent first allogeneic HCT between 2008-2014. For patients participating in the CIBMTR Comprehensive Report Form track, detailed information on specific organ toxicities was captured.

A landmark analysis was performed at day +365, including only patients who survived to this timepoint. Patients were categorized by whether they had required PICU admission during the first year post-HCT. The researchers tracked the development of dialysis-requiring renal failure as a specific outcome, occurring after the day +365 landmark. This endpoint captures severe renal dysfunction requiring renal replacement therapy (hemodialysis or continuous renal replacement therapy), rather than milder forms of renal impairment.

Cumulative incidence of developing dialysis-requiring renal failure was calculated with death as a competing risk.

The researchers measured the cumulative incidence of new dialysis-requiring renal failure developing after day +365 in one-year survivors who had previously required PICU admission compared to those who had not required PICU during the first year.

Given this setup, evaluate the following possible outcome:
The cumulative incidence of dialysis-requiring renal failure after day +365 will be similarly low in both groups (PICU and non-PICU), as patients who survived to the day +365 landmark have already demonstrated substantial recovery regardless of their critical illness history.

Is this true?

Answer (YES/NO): NO